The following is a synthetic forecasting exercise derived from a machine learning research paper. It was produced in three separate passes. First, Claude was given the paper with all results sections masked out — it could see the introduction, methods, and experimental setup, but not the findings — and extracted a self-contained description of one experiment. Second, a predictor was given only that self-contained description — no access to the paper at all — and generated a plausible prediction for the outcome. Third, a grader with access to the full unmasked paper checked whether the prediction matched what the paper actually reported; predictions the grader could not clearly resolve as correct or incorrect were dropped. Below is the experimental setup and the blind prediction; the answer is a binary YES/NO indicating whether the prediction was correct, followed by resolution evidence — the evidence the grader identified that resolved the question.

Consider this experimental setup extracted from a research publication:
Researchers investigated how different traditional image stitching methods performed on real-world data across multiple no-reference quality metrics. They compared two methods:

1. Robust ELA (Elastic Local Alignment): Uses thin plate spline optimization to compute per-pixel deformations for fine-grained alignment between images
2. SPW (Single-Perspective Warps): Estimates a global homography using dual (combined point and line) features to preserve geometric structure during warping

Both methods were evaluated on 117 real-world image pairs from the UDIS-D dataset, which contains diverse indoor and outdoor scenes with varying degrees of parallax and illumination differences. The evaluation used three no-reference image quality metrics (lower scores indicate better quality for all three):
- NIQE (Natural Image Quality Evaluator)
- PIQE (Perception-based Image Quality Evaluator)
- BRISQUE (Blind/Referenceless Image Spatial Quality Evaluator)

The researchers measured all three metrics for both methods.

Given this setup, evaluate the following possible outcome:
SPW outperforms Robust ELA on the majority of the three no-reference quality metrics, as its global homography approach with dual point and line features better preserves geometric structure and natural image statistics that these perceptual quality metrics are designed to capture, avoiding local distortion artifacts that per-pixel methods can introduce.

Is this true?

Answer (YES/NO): YES